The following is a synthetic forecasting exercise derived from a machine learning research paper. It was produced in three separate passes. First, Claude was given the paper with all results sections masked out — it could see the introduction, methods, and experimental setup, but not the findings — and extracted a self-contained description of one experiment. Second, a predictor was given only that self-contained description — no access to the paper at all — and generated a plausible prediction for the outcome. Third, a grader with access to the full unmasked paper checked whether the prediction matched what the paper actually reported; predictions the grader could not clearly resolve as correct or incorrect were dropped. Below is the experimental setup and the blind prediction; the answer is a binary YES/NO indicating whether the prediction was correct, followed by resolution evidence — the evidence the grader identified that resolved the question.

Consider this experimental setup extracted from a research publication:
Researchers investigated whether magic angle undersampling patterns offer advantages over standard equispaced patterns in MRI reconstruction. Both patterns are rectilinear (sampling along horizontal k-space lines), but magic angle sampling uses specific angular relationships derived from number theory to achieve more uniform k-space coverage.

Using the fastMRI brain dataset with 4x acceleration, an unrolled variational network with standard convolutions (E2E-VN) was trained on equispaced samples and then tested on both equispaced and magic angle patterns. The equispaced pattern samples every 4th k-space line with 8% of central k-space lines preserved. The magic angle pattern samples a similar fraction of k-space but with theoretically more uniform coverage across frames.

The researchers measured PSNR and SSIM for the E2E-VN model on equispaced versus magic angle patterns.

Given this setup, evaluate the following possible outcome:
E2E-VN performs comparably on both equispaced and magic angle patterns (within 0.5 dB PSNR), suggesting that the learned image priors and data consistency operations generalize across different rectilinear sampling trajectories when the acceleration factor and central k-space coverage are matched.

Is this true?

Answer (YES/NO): YES